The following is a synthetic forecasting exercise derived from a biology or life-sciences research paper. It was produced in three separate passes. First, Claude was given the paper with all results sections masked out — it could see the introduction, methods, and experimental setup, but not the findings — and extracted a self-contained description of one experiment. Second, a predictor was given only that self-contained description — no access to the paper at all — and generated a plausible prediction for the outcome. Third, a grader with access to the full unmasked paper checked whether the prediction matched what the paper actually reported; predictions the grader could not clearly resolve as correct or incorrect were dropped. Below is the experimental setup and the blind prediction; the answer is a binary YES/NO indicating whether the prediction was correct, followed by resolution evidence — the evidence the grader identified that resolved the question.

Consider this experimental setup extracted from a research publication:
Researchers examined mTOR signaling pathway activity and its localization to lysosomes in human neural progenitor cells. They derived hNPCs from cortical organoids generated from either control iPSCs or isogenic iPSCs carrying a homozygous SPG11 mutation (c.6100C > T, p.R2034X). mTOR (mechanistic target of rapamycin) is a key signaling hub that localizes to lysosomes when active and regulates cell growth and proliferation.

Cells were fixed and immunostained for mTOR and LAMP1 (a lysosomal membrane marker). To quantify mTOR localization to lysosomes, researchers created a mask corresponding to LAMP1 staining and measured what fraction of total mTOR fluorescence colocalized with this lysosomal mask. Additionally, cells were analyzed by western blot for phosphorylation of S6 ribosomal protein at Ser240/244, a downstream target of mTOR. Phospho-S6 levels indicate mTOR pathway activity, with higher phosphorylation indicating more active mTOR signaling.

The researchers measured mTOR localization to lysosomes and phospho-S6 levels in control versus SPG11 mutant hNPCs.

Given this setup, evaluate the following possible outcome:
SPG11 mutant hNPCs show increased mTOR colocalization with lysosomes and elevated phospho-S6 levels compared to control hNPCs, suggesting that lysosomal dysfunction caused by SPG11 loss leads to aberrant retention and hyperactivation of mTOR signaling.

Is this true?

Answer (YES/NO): NO